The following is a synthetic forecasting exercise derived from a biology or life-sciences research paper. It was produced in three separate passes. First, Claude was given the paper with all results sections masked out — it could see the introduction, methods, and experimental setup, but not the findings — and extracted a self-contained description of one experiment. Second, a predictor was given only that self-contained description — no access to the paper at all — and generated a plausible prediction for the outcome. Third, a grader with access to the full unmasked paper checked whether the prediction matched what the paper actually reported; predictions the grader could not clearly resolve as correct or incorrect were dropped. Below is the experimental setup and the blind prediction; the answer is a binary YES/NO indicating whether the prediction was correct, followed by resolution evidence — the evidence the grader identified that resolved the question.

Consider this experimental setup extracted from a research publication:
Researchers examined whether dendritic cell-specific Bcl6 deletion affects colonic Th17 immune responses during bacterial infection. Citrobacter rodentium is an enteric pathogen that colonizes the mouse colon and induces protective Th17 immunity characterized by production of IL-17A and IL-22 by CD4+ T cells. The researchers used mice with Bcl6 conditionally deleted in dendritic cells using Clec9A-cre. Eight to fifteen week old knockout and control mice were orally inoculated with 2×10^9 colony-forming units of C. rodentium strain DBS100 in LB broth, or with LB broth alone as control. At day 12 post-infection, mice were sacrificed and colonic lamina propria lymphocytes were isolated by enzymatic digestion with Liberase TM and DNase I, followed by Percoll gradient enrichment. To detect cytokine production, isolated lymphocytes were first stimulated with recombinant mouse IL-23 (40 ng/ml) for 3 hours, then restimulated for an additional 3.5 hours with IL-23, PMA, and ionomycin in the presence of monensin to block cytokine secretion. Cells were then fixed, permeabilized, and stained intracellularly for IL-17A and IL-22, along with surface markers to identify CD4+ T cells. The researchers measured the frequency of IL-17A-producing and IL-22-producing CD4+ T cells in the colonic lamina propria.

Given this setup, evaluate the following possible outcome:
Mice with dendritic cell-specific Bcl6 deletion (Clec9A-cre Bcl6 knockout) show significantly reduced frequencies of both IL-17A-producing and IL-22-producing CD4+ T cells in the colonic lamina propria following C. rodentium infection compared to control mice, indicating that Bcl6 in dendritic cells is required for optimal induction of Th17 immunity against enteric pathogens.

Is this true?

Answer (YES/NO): NO